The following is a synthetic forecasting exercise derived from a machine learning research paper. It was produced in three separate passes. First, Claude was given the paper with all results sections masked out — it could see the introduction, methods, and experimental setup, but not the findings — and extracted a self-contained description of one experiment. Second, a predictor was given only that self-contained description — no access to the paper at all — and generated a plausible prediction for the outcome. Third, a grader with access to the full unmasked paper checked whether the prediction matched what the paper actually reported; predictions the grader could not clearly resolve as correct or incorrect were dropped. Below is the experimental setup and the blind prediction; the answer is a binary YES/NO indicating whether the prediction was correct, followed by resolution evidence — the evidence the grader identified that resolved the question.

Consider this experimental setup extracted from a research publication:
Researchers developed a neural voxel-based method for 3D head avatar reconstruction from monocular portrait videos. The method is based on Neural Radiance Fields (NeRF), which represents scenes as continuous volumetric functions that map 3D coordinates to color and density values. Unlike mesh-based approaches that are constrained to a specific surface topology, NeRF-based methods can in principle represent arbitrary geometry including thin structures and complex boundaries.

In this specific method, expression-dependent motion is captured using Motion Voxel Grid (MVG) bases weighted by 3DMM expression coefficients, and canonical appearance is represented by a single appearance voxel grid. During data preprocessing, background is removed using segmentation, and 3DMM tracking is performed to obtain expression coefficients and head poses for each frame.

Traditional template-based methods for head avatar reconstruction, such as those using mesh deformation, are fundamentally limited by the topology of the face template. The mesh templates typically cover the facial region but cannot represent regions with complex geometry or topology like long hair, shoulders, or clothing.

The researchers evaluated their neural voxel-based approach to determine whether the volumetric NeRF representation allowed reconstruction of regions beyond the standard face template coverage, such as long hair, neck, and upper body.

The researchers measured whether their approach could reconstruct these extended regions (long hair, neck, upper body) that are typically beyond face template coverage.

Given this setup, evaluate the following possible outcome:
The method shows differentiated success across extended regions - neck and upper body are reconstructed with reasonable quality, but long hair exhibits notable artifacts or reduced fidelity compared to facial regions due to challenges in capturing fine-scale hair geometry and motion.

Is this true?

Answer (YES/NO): NO